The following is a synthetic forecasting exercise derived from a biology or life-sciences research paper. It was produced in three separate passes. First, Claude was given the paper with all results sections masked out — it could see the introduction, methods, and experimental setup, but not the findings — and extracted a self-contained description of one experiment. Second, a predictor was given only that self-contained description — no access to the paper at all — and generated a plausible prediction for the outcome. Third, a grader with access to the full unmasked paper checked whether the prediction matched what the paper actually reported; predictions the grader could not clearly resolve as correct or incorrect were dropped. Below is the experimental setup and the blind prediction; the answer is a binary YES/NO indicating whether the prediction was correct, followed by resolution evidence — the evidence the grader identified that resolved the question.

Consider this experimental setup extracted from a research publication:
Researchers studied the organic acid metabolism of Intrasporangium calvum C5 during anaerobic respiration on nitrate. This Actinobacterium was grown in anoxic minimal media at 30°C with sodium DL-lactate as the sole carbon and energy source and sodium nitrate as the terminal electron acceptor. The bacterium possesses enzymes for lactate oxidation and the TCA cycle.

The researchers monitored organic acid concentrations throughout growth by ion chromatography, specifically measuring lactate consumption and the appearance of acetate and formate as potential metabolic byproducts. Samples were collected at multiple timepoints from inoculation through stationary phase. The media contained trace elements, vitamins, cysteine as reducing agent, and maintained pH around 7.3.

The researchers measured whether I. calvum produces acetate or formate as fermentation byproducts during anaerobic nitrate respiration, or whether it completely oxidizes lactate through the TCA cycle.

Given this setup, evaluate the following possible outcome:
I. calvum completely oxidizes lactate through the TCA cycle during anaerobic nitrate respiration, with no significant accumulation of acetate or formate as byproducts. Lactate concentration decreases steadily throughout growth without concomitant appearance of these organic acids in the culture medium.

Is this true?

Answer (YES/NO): NO